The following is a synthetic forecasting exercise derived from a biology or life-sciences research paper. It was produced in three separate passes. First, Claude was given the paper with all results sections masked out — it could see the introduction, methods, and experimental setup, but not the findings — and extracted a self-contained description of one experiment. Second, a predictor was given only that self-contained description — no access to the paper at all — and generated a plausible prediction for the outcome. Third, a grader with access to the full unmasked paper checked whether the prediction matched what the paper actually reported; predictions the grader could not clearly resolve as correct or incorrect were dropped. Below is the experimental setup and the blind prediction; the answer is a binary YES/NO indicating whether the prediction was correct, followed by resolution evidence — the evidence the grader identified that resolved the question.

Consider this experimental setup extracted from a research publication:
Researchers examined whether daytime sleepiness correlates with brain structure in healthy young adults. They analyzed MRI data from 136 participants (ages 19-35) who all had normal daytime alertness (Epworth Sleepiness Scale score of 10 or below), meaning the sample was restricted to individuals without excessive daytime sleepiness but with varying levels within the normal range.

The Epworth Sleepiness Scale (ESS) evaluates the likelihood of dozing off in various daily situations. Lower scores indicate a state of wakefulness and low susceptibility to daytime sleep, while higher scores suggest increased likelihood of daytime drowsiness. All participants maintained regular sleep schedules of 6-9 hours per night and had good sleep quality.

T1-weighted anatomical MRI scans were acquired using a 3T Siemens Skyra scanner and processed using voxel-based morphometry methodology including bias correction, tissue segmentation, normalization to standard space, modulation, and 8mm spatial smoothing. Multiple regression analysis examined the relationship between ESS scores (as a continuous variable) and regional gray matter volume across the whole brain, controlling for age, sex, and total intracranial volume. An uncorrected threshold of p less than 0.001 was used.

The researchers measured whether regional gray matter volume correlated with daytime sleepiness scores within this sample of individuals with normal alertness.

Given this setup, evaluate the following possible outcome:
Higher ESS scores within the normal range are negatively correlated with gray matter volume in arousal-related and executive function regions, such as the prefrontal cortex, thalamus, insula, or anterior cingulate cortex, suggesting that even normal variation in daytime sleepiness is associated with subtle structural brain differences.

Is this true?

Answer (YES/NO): NO